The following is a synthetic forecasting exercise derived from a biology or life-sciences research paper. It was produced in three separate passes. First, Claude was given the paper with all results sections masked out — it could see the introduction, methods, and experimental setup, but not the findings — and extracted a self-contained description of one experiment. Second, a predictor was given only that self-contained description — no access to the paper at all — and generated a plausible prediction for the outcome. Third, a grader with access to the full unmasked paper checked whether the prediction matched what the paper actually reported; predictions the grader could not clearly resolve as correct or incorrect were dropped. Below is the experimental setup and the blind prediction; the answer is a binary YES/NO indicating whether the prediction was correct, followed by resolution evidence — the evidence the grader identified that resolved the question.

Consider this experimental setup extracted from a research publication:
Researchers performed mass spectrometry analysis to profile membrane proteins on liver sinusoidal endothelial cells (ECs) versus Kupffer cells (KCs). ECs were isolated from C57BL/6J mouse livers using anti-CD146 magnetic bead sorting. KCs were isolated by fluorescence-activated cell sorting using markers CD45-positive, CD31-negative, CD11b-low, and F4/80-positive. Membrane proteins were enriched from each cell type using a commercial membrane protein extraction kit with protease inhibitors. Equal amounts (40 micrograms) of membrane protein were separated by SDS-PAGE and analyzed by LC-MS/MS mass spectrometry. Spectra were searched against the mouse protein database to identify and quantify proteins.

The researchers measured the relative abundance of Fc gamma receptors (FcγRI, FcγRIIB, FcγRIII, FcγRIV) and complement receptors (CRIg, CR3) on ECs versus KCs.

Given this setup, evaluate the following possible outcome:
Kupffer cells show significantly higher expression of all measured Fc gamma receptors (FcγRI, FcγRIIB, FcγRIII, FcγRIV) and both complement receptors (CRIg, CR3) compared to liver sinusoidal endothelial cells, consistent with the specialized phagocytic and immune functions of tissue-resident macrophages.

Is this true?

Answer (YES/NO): NO